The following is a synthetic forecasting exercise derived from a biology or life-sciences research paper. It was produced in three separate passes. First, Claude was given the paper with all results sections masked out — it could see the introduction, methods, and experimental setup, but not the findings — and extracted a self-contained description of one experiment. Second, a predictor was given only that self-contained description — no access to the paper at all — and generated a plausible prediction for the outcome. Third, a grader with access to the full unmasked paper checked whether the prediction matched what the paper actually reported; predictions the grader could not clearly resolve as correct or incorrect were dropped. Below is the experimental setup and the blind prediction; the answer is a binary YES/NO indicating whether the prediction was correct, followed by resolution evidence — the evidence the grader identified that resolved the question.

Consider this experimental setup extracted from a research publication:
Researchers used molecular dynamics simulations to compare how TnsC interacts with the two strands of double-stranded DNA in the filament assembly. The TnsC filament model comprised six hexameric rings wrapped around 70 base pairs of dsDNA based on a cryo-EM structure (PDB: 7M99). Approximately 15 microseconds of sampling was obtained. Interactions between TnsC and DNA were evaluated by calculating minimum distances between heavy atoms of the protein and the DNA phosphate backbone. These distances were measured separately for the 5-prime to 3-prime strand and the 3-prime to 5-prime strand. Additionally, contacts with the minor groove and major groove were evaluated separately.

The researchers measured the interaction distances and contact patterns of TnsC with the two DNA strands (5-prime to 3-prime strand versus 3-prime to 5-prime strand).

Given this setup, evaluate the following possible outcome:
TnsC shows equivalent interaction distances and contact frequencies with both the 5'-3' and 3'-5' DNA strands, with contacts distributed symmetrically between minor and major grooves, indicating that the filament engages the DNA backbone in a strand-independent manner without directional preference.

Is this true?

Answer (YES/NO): NO